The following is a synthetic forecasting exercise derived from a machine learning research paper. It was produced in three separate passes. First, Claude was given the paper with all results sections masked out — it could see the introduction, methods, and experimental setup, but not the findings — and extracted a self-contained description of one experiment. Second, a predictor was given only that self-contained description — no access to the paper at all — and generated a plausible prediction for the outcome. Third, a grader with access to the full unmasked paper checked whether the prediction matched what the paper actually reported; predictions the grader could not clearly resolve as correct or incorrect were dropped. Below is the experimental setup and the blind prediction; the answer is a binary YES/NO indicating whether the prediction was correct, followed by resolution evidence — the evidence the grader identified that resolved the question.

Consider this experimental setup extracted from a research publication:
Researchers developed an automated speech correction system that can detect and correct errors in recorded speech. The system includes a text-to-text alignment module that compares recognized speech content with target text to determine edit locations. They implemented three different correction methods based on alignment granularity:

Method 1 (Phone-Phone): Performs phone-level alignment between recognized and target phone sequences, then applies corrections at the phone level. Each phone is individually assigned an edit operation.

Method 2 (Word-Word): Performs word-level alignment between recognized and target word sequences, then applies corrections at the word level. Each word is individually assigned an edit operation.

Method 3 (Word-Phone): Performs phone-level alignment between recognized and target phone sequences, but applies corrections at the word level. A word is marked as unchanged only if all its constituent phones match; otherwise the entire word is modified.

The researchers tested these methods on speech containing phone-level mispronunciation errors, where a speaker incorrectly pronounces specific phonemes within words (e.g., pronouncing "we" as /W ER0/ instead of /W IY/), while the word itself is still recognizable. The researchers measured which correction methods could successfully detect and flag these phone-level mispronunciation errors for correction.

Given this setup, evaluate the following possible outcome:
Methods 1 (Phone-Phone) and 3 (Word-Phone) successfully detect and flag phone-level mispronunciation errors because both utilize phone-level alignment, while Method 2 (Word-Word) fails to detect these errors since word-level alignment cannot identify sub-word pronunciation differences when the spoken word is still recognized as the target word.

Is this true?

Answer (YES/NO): YES